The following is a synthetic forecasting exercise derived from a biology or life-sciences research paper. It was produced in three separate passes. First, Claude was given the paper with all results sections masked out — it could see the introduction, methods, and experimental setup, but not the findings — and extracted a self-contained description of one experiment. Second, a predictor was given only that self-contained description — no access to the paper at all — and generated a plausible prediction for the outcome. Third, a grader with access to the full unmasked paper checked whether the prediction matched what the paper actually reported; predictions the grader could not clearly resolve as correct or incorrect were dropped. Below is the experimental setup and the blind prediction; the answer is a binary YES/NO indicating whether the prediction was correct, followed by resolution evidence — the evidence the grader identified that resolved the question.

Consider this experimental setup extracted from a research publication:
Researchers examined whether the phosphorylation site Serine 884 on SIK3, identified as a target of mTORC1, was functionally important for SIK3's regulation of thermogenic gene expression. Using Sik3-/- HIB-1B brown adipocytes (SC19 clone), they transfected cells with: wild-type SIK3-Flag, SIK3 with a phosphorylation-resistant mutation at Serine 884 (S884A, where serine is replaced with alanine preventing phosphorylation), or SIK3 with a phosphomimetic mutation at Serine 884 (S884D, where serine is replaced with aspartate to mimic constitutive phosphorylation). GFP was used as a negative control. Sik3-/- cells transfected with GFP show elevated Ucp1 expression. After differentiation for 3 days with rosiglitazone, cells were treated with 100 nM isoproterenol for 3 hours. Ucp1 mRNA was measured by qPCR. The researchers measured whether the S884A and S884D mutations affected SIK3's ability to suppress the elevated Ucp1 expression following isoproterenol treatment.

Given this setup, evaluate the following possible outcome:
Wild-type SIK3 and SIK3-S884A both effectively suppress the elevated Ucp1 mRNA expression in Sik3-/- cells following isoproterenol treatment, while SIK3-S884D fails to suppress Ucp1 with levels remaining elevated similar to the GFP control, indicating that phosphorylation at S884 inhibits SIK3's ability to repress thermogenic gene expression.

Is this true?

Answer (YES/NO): NO